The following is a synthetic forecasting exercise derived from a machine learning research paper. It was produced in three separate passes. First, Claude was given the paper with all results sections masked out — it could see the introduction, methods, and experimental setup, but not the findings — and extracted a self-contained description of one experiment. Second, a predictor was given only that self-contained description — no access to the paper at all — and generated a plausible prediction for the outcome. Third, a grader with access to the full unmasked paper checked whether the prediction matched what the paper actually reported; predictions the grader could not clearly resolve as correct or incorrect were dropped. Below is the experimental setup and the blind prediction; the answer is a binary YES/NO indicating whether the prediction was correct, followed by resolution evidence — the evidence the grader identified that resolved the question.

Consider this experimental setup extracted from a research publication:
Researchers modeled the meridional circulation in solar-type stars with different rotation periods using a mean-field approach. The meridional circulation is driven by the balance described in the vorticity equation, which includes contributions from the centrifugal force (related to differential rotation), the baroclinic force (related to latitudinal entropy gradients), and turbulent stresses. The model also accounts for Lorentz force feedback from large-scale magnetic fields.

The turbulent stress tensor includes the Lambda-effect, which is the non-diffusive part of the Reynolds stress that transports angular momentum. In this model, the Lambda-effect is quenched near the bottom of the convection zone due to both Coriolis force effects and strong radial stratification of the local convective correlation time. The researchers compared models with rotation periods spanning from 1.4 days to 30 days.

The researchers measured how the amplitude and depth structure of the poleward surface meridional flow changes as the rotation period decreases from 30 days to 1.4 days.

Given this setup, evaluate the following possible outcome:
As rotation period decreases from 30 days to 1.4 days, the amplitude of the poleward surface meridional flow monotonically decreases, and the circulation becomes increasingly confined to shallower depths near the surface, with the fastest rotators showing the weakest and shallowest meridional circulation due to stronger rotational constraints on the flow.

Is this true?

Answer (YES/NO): NO